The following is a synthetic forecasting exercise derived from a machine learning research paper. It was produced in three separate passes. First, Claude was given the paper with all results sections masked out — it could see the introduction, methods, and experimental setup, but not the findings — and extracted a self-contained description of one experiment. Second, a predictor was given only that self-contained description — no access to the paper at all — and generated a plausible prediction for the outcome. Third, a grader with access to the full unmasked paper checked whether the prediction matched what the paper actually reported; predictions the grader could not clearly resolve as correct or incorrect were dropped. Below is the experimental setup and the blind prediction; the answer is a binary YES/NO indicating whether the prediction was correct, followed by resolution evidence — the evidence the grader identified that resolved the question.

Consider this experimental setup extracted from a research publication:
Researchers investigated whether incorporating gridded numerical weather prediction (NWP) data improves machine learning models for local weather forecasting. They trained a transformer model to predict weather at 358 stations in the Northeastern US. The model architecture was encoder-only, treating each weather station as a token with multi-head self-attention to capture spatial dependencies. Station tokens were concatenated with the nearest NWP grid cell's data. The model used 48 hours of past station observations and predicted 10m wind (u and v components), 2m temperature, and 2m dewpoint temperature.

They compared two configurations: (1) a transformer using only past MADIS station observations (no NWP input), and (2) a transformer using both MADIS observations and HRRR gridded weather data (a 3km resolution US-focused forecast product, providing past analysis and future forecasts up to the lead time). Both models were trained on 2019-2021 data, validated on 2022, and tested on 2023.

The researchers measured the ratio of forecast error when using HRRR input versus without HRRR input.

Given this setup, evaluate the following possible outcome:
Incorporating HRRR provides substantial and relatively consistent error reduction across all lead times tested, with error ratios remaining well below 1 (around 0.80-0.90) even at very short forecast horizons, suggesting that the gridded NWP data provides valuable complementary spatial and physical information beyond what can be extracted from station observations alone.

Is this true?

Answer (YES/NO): NO